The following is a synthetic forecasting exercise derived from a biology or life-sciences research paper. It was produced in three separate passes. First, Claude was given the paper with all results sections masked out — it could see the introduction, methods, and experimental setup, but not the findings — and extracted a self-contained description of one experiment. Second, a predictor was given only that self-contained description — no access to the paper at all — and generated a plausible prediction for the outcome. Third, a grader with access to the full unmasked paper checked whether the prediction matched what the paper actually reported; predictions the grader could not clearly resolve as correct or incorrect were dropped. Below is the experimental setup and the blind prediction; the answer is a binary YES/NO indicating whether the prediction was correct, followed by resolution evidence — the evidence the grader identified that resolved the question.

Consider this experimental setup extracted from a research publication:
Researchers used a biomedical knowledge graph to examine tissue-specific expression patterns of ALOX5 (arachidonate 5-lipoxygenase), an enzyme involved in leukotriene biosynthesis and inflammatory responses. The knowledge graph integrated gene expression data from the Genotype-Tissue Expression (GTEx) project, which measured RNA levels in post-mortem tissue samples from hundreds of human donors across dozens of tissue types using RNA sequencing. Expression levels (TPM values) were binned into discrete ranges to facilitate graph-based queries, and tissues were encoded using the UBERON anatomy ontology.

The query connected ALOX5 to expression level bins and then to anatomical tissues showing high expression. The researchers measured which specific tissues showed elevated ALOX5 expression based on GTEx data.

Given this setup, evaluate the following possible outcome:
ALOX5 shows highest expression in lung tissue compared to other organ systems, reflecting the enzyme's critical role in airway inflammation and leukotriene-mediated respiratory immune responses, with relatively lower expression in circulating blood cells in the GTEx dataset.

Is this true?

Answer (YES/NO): NO